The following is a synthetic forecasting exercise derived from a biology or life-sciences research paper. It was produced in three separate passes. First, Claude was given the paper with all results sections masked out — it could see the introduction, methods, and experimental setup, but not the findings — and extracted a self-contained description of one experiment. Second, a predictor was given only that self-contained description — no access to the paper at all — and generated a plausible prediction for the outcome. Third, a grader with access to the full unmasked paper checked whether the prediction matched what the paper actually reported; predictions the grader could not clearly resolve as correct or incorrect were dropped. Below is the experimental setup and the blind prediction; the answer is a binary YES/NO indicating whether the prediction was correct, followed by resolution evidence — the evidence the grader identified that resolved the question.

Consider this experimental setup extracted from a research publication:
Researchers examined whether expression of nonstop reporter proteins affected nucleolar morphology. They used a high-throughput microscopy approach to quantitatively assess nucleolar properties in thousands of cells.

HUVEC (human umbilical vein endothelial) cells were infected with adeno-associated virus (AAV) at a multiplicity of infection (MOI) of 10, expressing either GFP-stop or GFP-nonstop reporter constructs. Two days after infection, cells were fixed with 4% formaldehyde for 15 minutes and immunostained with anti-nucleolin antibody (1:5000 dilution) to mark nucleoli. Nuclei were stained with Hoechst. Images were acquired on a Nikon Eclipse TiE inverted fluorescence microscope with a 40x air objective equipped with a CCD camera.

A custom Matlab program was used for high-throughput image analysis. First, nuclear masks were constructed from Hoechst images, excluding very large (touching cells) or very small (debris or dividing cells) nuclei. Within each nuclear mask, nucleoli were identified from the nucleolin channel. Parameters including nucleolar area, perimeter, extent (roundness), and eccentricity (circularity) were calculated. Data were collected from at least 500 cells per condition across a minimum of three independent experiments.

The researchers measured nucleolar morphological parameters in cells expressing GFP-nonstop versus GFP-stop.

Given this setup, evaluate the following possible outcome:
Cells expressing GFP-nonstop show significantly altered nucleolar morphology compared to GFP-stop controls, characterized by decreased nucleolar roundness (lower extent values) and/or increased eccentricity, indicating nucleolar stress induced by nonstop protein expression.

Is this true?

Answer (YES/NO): NO